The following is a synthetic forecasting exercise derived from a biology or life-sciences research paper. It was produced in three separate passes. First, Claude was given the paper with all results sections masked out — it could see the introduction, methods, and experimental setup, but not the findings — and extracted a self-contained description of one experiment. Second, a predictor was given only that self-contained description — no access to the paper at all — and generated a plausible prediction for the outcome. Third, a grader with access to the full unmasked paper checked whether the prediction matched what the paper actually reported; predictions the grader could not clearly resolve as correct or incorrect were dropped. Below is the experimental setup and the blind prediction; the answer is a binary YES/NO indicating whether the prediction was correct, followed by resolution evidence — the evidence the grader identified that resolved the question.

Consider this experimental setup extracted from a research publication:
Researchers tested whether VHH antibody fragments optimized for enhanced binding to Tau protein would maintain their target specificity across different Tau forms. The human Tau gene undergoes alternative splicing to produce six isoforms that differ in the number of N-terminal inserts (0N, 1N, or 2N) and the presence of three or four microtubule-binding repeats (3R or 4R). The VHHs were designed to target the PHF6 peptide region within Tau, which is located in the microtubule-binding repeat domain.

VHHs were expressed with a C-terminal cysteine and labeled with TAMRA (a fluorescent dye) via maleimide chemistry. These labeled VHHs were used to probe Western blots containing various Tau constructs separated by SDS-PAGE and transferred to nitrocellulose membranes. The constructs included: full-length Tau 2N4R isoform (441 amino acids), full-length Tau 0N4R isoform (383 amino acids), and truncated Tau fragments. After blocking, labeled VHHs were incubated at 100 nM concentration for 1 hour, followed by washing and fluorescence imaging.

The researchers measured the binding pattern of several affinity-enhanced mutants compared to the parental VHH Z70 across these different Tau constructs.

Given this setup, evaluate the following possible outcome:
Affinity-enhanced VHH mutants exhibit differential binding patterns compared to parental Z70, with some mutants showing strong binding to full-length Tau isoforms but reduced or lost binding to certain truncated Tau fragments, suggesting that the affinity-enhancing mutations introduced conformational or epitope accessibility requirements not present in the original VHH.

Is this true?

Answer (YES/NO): NO